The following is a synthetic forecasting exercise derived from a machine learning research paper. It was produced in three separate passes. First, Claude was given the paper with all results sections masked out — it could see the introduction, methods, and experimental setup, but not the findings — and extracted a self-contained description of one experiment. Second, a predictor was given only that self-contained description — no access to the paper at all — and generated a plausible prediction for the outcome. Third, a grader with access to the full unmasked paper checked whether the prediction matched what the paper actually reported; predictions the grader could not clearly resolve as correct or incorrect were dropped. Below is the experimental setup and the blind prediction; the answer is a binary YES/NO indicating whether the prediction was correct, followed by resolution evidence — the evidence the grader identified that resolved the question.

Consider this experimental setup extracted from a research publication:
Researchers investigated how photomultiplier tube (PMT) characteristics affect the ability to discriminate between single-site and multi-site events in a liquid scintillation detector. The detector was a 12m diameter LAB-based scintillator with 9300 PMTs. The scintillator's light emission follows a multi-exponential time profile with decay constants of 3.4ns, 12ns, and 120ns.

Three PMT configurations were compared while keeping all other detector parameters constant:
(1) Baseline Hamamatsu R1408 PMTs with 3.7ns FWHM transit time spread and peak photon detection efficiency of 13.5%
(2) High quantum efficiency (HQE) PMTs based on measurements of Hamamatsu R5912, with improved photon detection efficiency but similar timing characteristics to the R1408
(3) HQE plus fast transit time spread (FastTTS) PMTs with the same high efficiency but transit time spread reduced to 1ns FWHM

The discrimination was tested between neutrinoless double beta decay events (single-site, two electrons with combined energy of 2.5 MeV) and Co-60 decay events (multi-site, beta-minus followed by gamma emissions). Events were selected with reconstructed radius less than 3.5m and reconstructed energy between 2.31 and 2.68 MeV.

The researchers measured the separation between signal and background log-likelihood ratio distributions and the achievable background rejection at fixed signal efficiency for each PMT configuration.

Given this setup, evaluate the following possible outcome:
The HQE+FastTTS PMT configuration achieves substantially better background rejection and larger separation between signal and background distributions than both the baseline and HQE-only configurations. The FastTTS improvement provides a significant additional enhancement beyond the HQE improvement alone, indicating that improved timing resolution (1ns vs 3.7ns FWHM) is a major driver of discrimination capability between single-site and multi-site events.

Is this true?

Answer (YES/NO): YES